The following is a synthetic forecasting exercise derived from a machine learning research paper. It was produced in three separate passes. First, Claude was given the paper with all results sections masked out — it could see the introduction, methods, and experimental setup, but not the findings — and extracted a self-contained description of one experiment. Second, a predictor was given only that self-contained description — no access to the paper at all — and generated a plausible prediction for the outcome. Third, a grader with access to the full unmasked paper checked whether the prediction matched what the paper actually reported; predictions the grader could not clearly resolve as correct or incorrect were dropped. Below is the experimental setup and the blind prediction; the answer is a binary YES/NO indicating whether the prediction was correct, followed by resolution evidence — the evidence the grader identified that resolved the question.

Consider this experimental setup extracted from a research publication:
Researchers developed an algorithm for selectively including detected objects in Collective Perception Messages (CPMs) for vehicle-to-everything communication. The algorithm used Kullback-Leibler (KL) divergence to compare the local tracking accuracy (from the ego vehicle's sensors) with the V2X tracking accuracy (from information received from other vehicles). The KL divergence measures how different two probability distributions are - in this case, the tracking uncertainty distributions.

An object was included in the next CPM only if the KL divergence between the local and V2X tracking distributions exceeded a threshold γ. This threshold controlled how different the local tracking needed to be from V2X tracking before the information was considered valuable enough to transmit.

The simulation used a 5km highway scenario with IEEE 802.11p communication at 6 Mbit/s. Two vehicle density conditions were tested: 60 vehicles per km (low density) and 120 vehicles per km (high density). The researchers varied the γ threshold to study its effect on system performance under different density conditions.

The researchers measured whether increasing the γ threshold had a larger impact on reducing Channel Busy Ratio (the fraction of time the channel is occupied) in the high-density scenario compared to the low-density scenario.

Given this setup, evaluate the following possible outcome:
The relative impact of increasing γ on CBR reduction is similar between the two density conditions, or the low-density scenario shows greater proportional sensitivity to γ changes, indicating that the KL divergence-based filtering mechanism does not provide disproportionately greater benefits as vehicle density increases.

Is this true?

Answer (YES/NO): YES